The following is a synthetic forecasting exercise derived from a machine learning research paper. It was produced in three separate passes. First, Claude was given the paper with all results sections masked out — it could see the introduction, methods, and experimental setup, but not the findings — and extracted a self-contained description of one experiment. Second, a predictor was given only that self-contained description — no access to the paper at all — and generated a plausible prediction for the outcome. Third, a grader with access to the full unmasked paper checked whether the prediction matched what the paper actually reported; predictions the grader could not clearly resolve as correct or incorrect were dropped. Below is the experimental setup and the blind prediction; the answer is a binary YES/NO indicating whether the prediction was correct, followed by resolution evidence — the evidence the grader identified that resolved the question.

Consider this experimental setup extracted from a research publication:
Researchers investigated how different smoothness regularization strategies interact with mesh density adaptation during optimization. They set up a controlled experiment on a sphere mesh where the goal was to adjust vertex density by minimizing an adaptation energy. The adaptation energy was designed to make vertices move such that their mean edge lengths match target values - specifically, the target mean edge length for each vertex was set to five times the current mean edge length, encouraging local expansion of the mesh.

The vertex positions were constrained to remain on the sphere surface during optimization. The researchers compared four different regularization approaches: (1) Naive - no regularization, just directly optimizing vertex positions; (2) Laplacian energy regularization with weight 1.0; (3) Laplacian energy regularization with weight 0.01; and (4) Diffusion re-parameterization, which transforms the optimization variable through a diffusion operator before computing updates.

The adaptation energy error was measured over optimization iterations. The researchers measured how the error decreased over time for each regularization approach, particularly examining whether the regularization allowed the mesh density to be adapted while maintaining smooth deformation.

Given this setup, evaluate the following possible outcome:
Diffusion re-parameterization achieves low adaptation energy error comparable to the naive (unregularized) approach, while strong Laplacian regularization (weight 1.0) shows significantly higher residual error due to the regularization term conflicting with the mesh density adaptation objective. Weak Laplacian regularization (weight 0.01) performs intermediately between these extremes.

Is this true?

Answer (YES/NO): NO